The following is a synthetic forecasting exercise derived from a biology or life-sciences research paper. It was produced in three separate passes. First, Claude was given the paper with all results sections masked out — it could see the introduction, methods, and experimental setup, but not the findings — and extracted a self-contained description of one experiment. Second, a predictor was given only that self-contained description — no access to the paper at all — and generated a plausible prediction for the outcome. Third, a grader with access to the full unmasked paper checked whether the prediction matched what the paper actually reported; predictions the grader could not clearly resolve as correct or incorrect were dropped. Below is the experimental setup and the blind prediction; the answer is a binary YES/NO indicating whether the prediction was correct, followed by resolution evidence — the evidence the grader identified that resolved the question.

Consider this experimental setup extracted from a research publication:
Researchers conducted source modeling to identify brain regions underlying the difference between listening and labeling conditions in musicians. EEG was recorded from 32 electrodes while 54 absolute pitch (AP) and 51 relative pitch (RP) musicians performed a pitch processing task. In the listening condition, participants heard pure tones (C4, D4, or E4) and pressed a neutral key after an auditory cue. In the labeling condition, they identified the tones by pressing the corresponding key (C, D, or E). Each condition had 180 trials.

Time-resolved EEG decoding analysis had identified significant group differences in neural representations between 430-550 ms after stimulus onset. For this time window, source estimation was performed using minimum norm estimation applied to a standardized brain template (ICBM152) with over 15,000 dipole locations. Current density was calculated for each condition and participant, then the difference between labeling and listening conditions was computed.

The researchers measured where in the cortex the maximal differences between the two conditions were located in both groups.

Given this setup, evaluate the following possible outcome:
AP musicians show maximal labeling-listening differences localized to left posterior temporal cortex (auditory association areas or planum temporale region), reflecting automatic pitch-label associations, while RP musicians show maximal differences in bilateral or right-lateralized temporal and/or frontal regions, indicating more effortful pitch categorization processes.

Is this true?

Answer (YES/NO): NO